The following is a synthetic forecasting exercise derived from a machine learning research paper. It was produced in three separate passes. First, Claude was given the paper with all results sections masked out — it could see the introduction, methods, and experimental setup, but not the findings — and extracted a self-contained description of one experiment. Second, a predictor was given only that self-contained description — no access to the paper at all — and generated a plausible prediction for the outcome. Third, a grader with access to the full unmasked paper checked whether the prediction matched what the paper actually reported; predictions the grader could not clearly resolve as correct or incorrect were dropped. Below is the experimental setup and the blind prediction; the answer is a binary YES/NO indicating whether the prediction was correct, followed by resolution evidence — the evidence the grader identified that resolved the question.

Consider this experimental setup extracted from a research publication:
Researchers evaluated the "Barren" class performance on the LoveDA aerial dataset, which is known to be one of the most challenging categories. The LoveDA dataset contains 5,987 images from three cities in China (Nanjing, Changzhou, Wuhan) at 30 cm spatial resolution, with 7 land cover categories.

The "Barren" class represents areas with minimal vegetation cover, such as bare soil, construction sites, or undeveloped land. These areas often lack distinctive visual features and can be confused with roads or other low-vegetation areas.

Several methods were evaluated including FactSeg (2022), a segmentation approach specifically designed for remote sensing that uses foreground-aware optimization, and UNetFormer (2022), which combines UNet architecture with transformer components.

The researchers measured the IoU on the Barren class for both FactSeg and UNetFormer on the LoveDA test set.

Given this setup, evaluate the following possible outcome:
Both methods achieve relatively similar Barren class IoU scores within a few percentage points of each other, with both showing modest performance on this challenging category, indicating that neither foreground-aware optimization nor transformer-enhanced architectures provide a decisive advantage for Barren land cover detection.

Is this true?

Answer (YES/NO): NO